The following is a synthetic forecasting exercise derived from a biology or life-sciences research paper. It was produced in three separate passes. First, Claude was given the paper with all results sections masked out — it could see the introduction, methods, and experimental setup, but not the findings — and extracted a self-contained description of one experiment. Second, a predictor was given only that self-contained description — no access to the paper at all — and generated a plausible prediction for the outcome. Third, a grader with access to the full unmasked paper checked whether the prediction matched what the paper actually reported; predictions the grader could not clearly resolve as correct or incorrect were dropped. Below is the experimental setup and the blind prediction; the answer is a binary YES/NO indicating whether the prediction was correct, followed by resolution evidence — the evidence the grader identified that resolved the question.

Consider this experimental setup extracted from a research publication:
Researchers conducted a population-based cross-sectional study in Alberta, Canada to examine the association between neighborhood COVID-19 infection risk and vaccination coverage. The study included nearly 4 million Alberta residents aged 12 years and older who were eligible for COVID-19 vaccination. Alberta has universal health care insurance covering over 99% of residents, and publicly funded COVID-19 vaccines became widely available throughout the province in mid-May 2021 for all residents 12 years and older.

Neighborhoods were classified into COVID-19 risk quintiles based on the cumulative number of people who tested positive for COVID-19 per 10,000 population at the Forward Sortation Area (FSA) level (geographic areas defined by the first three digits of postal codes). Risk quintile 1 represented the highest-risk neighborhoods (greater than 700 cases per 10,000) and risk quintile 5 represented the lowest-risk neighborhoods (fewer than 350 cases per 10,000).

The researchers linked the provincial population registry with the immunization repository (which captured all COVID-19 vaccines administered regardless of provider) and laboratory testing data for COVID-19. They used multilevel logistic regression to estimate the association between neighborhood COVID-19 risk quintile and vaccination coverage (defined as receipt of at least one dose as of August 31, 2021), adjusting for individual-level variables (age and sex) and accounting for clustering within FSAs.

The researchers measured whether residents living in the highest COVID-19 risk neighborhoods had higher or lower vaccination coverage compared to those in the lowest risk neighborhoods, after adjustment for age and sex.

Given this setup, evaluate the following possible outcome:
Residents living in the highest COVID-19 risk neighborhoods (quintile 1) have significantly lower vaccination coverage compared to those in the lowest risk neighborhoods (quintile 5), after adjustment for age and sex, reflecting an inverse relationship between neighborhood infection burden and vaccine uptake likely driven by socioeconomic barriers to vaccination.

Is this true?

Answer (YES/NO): NO